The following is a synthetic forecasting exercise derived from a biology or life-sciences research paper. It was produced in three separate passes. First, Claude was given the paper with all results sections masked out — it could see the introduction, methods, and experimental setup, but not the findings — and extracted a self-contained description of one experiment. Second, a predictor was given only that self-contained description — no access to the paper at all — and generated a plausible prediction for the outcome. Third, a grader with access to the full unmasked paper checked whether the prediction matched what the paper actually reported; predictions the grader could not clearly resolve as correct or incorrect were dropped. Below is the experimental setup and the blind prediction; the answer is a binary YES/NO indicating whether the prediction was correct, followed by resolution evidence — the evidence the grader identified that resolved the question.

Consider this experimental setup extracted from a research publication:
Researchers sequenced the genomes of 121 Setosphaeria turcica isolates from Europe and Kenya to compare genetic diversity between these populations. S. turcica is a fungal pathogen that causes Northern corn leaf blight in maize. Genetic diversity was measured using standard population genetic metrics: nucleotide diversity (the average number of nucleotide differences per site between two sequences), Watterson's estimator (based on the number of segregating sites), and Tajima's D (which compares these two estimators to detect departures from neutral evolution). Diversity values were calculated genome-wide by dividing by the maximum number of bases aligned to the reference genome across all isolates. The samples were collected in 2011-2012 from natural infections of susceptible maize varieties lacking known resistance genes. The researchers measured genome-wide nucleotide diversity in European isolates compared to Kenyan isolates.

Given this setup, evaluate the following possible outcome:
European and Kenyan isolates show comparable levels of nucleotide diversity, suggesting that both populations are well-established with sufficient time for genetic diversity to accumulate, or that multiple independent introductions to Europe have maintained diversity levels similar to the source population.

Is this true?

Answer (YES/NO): NO